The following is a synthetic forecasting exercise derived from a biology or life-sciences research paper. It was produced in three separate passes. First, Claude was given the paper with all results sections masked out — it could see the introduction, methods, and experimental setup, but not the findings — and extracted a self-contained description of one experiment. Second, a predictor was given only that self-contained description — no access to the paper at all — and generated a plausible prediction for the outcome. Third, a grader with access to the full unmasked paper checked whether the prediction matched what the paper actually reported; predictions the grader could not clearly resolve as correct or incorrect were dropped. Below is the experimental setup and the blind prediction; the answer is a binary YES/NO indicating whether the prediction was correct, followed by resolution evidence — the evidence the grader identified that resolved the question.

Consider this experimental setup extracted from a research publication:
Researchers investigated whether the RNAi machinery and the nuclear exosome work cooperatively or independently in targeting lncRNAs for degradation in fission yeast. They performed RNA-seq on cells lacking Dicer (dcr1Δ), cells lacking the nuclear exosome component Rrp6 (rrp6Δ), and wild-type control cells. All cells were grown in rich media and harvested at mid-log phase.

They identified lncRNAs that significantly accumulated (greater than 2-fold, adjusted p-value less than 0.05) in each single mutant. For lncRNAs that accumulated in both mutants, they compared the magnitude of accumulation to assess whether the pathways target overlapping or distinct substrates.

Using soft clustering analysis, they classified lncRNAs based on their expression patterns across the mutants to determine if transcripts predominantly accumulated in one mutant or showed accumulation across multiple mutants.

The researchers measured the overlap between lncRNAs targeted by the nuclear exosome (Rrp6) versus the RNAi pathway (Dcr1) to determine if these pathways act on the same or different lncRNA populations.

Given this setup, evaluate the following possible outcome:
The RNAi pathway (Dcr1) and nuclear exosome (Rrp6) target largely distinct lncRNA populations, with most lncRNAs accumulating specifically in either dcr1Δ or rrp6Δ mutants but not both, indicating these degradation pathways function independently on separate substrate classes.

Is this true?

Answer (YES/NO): NO